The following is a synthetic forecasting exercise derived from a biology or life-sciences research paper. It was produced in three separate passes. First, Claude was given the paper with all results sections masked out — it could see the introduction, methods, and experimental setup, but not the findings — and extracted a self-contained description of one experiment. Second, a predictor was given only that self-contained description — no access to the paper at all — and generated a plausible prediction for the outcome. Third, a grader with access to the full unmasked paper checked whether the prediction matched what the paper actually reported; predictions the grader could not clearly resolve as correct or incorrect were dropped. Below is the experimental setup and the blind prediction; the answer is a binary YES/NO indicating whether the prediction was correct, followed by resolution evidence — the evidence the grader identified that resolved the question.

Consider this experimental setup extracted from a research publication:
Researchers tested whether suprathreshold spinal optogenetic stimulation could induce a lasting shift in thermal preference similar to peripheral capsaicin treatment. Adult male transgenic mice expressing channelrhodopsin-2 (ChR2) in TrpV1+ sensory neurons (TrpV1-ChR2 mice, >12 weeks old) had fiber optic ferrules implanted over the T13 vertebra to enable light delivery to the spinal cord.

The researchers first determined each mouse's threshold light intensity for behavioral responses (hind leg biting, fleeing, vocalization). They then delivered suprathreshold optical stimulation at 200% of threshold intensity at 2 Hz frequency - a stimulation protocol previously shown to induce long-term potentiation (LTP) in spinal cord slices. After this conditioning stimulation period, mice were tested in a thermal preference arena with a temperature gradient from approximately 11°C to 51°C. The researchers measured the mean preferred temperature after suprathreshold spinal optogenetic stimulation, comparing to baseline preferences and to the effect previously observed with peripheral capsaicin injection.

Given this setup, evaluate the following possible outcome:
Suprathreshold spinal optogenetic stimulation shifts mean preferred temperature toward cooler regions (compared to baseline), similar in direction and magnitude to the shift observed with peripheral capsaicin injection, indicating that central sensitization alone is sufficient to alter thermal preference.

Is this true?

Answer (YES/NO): NO